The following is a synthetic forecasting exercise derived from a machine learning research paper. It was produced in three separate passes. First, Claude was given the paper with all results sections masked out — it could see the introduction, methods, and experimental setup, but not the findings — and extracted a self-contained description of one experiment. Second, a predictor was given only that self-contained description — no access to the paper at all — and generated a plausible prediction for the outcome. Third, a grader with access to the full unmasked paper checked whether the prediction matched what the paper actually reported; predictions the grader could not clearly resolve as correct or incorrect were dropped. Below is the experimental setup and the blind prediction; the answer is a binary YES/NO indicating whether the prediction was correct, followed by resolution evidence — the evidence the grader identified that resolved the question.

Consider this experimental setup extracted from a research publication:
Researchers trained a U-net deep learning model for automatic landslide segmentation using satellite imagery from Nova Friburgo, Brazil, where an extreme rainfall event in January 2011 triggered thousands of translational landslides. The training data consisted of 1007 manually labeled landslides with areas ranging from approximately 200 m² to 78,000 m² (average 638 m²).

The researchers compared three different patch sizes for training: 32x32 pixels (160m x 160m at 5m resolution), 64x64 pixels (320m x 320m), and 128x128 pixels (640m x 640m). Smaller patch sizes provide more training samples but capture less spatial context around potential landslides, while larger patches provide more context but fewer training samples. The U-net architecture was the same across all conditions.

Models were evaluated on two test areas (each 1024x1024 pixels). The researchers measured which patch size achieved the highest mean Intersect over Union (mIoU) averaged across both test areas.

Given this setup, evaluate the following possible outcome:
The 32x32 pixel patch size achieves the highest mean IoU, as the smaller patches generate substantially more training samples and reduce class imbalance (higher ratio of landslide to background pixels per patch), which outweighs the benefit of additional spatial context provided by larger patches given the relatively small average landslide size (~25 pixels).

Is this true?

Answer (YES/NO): NO